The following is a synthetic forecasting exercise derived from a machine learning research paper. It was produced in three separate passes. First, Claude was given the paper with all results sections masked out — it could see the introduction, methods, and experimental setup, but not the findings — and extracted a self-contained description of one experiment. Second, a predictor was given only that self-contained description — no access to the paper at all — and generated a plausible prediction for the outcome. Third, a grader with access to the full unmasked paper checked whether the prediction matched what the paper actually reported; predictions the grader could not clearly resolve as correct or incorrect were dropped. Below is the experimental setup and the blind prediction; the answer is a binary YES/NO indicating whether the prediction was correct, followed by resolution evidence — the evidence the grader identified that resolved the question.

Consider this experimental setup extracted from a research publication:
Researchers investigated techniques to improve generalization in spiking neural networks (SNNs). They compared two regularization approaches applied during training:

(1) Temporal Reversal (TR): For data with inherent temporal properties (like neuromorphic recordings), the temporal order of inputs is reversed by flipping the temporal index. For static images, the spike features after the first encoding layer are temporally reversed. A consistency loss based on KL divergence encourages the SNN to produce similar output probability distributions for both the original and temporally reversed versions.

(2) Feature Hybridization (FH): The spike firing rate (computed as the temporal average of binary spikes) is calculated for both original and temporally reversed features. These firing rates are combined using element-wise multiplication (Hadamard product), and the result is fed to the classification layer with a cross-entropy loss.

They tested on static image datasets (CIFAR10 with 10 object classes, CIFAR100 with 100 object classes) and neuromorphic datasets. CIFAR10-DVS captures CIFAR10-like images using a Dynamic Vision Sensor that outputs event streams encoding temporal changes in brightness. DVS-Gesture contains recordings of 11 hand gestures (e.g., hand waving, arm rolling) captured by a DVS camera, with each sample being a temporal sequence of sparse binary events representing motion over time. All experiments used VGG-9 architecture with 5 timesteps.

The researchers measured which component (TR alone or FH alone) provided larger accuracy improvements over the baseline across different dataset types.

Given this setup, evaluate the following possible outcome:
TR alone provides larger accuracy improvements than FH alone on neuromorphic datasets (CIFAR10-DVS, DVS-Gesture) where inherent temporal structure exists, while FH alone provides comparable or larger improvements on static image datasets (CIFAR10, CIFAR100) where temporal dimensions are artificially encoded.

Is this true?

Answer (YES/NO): NO